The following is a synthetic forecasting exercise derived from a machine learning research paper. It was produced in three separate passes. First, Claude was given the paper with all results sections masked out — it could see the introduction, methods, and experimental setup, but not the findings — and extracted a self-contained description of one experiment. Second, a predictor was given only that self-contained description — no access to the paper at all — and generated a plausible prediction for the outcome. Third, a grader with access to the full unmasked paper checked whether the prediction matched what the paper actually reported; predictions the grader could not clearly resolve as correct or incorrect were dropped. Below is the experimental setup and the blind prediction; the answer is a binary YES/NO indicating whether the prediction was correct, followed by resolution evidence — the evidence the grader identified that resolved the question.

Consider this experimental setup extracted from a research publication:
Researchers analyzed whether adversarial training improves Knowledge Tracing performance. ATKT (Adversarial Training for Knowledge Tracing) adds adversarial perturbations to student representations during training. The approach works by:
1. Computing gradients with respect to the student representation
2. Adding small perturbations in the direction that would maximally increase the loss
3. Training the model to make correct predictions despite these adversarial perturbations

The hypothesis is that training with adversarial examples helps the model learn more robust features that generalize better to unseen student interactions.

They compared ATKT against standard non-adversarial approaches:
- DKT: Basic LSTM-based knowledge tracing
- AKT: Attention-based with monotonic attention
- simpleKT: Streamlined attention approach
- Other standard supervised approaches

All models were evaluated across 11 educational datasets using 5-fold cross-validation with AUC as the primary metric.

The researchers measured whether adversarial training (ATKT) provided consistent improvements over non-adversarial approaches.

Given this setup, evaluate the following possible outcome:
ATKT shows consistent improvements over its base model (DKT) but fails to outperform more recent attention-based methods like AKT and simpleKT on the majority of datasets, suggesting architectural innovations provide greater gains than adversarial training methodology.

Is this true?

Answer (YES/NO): NO